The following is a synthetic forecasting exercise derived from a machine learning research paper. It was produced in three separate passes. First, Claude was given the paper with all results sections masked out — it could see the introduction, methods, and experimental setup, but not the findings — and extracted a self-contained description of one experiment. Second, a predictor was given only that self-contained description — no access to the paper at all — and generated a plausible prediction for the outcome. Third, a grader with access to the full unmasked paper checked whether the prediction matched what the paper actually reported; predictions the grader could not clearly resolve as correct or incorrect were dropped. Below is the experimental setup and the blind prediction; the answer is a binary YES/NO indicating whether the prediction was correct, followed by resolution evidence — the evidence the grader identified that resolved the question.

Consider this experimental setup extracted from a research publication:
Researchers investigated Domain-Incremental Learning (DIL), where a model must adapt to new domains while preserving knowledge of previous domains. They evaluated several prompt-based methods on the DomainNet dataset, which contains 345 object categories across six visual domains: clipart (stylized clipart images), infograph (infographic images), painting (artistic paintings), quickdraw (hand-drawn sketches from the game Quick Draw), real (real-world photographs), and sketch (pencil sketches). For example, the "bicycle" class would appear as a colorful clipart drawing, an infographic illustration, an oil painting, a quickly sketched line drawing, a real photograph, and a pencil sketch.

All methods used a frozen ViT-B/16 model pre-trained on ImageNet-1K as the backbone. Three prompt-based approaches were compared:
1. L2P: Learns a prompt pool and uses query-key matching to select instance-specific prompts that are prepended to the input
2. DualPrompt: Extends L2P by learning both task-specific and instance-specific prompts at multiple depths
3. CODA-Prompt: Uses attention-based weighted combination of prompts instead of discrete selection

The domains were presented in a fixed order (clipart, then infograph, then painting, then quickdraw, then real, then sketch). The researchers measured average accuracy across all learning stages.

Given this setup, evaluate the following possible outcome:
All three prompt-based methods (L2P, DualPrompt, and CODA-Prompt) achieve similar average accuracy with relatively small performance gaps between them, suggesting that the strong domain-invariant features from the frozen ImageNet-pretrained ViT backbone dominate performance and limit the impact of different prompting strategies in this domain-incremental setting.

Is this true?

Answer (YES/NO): NO